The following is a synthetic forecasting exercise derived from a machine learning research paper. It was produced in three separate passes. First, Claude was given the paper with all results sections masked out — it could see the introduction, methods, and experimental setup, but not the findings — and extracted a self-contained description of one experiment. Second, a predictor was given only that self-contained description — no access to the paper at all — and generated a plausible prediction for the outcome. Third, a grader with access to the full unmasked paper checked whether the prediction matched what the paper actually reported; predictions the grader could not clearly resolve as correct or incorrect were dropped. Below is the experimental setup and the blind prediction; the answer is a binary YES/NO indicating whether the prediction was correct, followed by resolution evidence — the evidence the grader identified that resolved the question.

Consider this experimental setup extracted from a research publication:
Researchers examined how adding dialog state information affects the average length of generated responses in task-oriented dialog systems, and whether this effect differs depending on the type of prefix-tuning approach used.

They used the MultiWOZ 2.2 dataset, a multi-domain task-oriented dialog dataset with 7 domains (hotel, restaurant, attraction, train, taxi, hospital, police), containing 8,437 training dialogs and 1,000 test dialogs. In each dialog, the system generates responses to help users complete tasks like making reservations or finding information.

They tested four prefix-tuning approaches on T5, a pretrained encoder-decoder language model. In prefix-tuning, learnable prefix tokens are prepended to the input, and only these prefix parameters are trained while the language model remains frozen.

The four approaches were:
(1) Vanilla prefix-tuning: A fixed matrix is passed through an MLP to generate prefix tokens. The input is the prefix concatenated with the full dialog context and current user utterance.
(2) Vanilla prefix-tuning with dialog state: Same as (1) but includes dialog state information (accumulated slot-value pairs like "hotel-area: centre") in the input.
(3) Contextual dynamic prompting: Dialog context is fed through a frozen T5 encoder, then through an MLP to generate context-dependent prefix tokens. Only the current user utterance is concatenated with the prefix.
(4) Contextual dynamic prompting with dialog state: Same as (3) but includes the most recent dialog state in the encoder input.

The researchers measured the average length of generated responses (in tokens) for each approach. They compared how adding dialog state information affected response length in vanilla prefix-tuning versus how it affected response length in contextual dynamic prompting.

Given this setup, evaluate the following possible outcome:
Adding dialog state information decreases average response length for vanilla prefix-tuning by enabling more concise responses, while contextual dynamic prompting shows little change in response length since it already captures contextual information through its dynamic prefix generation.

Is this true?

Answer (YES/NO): YES